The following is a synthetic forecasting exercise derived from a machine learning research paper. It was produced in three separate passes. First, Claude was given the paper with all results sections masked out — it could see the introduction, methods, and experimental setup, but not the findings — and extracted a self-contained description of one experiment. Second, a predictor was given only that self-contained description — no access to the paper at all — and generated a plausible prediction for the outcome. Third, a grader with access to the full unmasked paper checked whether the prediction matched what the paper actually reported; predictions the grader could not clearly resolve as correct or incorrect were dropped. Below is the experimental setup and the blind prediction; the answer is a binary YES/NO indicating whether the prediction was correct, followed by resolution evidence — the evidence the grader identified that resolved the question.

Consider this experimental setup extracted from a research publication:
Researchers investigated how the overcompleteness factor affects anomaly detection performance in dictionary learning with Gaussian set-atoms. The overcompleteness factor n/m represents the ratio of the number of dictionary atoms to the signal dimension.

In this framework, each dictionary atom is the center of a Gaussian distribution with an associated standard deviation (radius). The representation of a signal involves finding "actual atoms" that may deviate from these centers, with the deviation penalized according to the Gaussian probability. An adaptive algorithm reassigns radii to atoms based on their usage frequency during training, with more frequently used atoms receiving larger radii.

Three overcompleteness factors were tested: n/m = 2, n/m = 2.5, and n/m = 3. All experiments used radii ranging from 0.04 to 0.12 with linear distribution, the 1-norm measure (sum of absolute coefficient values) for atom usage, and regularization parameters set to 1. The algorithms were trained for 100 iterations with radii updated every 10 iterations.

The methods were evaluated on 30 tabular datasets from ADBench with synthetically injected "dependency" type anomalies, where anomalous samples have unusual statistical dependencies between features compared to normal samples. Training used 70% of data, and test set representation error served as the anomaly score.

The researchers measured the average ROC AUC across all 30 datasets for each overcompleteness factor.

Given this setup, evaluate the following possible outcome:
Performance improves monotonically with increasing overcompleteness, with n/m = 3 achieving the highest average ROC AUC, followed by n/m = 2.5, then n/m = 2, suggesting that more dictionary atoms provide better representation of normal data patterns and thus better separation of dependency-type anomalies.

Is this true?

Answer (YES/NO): YES